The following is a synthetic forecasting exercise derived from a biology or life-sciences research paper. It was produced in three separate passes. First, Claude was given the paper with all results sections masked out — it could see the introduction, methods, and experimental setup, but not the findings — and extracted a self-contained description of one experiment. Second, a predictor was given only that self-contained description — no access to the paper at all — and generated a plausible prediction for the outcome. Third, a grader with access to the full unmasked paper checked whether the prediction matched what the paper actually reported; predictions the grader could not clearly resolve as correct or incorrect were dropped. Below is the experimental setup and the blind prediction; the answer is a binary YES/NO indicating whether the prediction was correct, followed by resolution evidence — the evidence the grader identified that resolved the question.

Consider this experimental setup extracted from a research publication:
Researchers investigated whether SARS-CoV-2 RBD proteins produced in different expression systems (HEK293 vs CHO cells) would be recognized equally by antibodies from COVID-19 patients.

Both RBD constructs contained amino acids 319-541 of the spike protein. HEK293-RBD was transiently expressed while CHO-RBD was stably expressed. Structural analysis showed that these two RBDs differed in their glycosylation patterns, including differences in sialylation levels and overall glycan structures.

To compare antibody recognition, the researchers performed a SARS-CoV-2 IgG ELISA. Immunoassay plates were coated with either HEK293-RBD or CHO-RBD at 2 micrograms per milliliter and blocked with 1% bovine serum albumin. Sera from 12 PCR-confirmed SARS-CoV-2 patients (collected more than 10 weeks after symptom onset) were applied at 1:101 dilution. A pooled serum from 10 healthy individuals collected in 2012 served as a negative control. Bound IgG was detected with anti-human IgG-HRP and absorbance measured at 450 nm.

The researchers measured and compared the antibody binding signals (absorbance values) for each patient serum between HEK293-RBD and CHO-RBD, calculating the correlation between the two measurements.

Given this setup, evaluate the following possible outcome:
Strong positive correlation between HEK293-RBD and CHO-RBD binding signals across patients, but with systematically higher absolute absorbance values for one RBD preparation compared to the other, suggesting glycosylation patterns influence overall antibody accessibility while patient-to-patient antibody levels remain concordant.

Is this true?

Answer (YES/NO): NO